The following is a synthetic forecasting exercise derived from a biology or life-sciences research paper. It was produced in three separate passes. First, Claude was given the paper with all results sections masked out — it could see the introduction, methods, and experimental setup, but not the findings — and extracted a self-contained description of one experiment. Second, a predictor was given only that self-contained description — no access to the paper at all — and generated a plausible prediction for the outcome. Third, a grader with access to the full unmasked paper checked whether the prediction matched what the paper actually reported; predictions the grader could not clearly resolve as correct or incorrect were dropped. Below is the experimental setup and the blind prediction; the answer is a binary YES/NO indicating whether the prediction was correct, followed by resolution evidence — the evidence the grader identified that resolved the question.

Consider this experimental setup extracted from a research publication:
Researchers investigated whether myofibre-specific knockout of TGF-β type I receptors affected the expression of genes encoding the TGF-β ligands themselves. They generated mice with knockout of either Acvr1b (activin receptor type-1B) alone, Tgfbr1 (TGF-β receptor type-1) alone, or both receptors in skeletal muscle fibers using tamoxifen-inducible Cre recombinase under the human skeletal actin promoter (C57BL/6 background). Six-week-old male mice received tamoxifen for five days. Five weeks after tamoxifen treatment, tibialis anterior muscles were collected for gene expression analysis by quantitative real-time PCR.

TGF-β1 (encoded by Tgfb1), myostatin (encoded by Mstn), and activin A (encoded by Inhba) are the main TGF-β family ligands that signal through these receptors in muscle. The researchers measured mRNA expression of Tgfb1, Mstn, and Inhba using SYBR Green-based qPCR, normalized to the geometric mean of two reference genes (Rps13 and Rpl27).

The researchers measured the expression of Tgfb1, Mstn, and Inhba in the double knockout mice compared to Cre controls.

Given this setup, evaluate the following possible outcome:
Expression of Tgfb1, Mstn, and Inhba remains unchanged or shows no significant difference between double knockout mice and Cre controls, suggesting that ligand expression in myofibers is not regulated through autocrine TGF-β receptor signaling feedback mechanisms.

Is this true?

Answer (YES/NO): NO